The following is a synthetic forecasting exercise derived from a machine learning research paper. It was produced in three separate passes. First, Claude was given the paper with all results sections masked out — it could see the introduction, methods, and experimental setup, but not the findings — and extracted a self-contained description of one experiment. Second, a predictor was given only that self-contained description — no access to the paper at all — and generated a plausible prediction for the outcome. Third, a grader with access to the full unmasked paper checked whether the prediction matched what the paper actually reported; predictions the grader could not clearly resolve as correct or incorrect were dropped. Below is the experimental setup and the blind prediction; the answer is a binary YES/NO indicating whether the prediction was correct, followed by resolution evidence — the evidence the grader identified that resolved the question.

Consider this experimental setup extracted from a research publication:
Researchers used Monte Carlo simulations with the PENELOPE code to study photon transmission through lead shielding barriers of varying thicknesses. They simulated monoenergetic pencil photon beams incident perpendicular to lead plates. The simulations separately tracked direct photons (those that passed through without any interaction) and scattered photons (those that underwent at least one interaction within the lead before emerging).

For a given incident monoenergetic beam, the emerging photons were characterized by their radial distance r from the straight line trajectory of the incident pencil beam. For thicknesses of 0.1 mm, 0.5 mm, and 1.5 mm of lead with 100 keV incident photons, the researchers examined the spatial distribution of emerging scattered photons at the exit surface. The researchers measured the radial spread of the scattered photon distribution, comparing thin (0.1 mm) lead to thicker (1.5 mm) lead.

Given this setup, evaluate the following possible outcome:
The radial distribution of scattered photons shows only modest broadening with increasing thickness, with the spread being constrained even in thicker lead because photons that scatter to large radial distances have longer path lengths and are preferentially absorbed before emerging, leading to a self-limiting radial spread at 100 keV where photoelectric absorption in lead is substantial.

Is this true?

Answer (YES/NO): NO